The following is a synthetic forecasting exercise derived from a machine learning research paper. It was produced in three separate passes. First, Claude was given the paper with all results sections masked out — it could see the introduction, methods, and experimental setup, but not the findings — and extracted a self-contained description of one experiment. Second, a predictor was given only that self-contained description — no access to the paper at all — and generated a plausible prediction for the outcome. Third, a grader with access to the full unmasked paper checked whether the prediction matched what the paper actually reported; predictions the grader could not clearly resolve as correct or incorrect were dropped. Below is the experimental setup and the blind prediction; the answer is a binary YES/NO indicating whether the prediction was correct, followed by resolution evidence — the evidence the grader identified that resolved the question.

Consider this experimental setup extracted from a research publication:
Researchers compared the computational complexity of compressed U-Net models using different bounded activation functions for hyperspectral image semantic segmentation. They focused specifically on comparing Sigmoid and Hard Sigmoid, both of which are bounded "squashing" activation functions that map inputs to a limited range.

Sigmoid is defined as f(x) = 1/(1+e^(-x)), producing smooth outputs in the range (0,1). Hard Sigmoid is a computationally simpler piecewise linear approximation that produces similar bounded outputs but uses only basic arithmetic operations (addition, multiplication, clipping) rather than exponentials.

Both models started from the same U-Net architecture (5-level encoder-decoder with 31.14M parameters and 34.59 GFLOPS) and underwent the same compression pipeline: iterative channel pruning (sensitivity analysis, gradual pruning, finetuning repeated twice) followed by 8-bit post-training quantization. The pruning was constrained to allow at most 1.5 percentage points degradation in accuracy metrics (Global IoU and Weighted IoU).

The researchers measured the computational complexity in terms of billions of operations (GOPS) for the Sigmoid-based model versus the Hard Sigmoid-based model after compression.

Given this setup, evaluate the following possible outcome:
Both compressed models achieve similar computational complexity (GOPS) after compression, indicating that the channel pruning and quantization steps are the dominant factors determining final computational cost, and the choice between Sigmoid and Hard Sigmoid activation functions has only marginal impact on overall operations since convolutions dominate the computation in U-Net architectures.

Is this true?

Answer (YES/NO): NO